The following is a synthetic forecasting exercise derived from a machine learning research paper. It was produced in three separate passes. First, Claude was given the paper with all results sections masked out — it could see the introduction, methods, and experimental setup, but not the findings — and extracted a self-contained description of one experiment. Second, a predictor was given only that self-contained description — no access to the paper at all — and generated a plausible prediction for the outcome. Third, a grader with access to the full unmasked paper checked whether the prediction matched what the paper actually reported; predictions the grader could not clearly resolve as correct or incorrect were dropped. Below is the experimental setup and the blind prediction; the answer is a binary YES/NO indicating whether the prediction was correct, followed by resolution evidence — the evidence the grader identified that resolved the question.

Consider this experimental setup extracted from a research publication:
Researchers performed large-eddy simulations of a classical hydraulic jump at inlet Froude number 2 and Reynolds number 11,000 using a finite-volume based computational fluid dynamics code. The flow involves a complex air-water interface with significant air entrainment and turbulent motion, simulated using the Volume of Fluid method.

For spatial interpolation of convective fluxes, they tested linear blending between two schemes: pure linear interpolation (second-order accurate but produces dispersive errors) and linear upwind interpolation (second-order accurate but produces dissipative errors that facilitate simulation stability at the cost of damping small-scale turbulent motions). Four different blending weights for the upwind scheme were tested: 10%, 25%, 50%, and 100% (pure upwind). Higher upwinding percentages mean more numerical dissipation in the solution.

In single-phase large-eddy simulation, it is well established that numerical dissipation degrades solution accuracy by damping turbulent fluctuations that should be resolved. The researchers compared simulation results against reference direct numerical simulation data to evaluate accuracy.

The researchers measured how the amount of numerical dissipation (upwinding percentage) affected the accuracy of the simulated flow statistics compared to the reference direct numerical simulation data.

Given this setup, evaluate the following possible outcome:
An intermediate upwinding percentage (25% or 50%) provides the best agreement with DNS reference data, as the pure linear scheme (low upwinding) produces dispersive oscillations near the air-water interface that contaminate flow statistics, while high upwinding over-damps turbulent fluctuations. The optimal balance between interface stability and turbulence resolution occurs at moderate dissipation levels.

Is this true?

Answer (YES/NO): NO